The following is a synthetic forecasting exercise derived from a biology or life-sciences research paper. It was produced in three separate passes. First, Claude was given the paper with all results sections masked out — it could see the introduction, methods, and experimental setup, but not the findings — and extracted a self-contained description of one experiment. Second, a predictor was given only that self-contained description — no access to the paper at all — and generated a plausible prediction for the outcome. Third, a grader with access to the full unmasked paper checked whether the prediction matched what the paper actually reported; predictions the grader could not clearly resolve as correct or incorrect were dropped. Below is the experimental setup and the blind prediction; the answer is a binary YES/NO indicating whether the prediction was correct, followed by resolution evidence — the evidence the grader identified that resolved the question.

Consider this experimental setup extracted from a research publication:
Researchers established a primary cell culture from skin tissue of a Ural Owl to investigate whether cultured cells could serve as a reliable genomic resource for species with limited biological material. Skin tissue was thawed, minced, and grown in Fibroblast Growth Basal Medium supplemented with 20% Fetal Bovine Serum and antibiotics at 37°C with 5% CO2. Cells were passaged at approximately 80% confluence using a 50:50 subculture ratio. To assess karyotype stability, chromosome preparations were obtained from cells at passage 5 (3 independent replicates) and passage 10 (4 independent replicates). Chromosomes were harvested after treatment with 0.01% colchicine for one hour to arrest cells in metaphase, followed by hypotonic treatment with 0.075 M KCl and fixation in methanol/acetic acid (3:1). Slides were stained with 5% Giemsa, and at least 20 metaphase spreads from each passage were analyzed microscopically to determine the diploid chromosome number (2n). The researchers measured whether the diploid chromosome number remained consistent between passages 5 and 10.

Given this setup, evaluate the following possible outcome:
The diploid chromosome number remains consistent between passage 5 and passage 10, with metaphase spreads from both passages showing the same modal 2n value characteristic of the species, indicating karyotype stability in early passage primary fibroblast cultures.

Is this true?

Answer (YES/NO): YES